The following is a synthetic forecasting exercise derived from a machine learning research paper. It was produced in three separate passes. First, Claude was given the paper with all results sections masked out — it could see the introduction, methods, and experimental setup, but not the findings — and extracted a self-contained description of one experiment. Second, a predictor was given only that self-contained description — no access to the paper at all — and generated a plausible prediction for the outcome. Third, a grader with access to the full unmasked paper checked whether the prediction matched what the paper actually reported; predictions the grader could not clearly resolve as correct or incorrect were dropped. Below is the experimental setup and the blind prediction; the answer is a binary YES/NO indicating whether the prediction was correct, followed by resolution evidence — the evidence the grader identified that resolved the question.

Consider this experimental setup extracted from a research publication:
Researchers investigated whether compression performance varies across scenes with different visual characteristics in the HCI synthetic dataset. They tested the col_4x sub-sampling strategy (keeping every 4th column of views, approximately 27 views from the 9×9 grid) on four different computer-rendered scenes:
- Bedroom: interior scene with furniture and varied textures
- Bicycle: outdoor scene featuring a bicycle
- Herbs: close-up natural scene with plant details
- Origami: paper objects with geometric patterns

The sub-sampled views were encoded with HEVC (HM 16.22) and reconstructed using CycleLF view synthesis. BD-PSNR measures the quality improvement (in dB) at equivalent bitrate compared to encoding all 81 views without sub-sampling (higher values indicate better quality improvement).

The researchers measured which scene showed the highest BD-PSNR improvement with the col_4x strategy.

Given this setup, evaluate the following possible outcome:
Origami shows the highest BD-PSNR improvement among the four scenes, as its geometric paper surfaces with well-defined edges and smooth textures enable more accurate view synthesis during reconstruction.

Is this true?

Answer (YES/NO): NO